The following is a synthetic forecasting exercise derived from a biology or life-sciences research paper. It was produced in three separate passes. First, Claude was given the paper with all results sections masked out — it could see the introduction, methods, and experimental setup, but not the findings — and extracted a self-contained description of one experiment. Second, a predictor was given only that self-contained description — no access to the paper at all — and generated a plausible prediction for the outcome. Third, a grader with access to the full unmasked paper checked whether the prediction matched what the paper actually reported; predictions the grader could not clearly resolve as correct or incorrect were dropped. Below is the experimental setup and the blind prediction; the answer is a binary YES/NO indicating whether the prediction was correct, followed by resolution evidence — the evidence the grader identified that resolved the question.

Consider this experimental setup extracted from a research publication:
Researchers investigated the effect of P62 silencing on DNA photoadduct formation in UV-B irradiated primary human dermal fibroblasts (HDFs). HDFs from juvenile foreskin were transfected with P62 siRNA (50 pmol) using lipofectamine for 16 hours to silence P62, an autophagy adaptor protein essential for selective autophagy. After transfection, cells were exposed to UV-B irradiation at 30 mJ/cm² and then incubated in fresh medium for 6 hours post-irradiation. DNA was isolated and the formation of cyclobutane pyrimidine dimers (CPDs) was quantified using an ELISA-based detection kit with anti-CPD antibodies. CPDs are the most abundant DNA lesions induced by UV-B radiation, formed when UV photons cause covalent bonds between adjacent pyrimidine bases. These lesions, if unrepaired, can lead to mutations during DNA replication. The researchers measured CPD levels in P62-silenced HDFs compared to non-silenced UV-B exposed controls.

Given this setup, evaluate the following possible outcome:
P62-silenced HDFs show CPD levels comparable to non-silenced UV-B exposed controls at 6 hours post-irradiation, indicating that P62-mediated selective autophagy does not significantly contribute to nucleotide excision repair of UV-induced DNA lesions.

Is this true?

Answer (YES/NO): NO